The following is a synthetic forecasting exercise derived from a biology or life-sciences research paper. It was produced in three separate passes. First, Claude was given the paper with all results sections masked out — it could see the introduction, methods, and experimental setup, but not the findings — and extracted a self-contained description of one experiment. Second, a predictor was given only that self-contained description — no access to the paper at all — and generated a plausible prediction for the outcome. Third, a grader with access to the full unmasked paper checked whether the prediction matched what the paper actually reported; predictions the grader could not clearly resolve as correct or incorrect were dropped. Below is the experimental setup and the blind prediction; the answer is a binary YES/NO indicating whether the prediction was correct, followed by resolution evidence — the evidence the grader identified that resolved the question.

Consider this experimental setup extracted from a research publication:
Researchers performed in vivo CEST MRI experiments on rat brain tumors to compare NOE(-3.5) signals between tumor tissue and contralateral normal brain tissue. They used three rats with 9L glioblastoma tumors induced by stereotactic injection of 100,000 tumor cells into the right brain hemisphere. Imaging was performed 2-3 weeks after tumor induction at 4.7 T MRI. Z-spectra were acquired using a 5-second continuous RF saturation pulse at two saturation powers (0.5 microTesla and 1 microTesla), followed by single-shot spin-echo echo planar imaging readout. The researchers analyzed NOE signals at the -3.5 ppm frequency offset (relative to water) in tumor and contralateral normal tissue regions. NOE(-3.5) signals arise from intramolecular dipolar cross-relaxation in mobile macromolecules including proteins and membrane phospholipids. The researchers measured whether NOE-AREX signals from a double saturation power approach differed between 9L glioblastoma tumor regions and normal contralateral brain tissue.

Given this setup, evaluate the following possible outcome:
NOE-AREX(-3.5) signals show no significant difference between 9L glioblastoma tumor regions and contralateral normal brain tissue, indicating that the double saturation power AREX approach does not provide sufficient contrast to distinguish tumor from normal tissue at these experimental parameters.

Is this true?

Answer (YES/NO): NO